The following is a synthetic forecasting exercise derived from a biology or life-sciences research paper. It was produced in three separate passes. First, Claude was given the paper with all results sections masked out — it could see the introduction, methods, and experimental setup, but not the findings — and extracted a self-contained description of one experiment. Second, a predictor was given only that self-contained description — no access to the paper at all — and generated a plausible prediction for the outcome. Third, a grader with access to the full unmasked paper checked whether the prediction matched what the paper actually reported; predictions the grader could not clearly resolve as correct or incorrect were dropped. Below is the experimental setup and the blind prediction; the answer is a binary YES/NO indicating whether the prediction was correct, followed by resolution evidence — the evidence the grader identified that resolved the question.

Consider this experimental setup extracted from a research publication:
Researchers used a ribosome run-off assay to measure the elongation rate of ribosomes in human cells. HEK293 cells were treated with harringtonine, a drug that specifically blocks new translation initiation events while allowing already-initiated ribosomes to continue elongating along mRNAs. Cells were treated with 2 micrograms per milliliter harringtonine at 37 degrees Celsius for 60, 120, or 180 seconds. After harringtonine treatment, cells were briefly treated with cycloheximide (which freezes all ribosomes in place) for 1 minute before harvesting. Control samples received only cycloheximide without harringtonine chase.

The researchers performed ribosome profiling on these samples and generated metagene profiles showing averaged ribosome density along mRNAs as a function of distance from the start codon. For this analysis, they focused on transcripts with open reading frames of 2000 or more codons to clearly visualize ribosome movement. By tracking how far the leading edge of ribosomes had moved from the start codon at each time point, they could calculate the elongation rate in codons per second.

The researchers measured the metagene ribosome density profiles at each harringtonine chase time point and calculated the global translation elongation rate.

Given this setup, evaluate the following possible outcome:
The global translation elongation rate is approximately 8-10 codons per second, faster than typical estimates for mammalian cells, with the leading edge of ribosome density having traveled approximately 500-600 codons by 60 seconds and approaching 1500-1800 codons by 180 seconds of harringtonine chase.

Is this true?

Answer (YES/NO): NO